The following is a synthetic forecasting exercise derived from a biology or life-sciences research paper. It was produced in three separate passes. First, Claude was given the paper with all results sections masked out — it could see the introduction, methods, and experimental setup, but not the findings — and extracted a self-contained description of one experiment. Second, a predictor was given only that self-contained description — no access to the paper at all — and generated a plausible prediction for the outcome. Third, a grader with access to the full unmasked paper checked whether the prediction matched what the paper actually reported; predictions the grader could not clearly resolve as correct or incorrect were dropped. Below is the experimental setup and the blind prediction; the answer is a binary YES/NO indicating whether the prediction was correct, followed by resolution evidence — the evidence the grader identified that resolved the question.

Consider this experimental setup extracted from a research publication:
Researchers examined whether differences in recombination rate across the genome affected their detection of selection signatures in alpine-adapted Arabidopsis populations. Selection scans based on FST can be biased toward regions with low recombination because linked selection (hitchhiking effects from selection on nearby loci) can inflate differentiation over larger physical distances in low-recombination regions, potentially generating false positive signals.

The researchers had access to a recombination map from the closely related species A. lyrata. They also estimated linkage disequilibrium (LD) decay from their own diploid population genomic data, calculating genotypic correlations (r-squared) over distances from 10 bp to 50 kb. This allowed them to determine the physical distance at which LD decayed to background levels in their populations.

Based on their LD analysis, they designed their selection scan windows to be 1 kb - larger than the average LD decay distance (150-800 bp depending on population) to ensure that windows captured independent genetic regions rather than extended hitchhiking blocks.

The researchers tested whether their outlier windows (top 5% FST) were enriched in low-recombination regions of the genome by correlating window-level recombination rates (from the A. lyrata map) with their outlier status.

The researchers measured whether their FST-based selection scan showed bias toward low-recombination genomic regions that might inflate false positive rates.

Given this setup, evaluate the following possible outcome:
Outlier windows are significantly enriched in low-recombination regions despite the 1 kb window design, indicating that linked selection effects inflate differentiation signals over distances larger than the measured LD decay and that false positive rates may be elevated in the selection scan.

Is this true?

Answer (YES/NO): NO